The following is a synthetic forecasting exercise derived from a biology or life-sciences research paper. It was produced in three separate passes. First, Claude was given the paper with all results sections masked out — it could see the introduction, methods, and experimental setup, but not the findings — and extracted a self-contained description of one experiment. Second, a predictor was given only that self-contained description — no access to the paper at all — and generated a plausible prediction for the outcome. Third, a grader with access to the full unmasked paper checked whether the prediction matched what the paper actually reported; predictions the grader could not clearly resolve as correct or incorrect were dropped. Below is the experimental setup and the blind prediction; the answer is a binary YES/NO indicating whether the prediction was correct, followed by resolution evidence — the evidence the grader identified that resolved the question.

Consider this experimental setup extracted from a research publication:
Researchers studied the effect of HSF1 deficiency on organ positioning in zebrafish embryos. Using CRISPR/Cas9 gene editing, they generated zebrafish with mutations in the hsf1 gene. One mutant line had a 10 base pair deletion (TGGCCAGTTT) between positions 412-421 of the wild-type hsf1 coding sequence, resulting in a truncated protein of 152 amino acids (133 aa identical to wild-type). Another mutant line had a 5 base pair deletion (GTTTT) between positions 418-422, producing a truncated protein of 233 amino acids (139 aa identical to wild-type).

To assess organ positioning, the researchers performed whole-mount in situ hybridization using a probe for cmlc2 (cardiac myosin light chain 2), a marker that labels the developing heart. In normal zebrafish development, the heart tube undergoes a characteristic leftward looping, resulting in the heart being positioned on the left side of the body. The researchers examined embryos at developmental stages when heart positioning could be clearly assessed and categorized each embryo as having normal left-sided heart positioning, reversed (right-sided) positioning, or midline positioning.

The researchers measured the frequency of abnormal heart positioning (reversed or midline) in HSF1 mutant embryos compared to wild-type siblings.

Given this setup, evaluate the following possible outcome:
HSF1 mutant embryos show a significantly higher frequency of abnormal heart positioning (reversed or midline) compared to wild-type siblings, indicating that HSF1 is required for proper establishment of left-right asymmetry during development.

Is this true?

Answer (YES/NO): YES